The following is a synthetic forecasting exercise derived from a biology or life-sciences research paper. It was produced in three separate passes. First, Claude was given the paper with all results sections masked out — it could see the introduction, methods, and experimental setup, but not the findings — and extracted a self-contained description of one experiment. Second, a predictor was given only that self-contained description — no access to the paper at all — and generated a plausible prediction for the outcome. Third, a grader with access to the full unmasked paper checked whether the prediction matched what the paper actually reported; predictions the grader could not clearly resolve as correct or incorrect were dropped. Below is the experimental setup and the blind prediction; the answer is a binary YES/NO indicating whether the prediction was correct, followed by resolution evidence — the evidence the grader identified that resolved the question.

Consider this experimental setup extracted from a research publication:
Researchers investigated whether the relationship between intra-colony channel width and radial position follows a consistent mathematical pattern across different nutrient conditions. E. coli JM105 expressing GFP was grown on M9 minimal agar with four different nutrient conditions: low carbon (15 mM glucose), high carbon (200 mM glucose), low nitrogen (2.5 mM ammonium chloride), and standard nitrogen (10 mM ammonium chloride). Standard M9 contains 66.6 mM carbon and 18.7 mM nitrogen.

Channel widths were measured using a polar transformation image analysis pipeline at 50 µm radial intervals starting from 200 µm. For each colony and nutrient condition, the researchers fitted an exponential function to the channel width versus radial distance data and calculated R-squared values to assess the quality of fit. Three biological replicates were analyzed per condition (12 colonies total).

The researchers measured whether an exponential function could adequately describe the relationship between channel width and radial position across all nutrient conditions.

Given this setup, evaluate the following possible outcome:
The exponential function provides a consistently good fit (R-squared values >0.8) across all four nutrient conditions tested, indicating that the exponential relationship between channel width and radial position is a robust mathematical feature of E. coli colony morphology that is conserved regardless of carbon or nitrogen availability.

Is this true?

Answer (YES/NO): NO